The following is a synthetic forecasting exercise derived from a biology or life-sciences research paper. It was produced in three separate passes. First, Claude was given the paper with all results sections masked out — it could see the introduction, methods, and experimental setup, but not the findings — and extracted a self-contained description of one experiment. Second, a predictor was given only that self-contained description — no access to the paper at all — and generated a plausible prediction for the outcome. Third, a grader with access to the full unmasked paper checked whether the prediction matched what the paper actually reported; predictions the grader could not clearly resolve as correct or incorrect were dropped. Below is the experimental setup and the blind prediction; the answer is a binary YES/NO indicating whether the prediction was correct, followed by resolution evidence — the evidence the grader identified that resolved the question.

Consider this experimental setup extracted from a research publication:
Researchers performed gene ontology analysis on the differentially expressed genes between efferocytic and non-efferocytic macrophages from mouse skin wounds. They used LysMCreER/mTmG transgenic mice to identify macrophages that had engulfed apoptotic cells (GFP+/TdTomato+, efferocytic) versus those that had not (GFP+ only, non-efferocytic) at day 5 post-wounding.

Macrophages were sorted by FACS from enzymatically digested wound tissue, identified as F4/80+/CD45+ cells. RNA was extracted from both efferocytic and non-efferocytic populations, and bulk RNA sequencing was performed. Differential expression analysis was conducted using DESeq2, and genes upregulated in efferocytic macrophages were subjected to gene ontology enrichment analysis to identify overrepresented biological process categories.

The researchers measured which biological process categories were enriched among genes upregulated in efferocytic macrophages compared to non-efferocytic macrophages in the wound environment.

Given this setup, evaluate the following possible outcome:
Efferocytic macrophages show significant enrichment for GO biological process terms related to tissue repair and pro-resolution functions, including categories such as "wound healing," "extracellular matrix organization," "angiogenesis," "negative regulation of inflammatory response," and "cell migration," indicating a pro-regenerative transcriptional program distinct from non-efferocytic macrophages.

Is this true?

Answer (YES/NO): NO